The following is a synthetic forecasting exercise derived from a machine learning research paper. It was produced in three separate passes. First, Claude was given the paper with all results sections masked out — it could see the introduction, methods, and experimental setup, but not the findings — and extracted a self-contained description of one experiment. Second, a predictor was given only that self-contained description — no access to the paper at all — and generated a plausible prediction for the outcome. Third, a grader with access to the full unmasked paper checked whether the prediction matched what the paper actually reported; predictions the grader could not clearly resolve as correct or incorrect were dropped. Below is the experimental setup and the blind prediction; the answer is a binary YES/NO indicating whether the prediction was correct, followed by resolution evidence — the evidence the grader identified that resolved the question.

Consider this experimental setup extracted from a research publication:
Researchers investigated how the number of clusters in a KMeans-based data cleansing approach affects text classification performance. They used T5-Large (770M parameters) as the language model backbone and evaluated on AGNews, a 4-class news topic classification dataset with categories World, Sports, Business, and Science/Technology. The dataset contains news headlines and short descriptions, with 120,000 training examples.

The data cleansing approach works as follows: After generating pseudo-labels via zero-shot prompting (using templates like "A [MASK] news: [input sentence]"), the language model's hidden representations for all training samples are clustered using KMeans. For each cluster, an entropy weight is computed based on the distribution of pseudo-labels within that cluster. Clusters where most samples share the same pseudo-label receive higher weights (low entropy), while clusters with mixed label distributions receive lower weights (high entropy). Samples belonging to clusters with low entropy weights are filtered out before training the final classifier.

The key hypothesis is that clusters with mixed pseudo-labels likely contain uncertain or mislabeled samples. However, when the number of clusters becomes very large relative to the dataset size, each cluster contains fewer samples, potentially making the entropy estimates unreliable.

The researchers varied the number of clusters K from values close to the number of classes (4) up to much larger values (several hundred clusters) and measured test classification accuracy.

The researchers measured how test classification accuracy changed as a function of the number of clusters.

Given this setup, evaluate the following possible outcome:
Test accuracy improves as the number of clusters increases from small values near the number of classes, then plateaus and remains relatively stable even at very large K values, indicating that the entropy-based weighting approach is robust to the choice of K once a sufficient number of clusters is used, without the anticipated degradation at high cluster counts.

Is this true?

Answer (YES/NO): NO